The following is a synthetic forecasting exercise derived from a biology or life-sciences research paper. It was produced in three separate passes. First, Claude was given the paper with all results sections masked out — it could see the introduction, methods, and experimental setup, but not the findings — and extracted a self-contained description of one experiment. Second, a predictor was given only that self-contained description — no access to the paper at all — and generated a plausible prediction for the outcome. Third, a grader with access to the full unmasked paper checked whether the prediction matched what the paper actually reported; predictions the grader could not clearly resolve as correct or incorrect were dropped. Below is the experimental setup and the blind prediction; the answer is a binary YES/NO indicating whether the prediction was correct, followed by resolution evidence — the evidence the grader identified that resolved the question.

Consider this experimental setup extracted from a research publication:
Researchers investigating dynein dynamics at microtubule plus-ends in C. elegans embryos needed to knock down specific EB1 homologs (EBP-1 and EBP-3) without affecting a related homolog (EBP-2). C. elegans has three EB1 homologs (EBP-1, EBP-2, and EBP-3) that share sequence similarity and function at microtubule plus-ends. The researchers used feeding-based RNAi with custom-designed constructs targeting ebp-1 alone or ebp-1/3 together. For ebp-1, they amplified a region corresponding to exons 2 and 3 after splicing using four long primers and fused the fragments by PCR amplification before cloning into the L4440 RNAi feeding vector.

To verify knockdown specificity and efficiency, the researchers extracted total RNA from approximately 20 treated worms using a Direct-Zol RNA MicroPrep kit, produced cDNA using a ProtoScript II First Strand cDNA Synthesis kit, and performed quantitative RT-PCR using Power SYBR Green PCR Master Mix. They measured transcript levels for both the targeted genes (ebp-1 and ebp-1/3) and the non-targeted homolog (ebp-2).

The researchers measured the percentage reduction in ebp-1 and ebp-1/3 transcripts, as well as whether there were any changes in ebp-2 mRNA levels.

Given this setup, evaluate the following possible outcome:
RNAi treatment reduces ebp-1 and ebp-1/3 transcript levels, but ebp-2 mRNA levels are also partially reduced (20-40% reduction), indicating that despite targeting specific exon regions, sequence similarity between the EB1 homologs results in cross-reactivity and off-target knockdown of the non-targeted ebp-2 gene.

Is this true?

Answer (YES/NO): NO